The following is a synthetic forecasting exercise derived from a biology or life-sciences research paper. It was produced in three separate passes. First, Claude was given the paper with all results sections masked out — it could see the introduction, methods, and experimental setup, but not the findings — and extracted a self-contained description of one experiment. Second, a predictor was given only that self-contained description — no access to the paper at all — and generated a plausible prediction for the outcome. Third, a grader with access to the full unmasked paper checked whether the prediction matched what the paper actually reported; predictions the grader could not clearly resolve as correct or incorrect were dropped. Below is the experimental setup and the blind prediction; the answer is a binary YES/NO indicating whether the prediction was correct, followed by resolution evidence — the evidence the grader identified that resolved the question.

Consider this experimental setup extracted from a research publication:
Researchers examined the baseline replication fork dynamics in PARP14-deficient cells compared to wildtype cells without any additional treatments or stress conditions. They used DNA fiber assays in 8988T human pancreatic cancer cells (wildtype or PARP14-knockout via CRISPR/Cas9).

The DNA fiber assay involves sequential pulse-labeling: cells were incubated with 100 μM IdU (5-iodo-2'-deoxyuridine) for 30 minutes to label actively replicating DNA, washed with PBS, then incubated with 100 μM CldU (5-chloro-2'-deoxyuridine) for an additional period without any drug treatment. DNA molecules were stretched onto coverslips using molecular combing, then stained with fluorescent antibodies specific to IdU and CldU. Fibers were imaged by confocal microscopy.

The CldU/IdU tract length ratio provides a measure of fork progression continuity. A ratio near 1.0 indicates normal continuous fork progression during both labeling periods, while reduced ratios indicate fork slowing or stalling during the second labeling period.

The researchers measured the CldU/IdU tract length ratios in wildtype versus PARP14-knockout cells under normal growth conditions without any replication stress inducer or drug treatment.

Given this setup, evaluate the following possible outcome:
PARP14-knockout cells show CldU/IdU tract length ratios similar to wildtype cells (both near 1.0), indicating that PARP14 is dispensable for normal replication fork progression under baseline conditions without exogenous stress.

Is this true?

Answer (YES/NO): YES